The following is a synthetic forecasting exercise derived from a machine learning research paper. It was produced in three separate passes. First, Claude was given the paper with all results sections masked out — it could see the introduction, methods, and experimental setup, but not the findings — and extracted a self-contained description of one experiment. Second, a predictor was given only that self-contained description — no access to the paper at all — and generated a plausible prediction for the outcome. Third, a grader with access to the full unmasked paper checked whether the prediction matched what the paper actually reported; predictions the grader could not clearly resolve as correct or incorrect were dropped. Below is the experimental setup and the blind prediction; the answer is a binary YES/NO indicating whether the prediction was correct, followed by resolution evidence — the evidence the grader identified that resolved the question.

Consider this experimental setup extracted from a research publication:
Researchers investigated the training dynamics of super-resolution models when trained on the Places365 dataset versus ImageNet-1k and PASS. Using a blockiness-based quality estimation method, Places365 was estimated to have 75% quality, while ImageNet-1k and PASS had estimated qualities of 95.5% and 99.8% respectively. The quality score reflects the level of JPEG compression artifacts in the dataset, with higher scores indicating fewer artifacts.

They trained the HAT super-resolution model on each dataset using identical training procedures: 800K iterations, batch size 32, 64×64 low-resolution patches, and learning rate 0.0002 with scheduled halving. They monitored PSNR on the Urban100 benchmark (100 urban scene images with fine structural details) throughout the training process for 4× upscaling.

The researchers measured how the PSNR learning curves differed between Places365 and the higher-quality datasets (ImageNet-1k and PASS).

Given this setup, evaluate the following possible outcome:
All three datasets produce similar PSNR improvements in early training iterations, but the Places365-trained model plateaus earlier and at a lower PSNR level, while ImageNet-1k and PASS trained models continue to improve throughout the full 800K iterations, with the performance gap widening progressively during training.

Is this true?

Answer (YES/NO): NO